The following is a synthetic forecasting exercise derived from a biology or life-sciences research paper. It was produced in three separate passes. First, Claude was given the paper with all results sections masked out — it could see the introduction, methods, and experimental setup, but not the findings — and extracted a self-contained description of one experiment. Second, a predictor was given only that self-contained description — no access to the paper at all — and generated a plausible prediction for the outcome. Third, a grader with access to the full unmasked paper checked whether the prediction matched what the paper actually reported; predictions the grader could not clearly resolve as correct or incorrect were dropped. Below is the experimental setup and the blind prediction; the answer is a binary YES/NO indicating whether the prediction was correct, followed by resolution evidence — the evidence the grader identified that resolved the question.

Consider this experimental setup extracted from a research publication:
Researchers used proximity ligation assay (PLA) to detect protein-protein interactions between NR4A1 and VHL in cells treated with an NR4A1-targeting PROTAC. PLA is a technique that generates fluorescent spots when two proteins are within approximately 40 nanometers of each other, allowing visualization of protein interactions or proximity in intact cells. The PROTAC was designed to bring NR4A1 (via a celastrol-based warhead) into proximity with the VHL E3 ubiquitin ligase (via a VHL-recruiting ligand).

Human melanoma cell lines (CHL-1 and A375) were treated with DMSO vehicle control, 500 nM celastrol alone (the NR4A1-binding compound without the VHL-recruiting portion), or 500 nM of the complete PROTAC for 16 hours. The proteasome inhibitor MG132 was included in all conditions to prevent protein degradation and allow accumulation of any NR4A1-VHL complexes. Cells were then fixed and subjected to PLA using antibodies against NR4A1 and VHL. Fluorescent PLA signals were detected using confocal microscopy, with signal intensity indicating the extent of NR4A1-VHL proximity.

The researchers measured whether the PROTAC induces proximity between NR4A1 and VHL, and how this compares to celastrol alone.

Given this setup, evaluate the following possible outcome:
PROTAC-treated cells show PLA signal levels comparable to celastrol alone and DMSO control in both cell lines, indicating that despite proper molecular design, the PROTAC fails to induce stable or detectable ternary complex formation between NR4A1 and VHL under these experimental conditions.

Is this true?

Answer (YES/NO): NO